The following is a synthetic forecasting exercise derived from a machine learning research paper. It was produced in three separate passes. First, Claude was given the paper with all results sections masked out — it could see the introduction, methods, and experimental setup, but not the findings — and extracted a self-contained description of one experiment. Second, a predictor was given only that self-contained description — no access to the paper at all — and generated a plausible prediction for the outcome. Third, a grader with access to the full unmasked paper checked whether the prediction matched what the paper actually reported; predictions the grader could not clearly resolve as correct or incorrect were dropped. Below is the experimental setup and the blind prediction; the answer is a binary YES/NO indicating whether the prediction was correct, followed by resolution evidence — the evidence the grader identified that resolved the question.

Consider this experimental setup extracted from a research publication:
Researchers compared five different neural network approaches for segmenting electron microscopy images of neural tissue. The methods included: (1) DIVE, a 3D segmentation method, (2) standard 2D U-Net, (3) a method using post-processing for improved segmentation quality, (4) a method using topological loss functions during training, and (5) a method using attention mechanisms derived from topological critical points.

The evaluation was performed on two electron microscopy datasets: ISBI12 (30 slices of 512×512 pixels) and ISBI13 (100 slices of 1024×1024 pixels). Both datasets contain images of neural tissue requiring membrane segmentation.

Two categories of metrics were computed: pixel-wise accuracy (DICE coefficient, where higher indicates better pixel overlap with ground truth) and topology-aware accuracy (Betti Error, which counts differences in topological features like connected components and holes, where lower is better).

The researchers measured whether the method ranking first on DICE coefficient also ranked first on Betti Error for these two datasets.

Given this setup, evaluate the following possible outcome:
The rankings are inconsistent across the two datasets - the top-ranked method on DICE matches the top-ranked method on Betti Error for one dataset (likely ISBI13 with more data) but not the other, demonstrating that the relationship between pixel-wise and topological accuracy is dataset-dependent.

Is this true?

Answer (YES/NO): NO